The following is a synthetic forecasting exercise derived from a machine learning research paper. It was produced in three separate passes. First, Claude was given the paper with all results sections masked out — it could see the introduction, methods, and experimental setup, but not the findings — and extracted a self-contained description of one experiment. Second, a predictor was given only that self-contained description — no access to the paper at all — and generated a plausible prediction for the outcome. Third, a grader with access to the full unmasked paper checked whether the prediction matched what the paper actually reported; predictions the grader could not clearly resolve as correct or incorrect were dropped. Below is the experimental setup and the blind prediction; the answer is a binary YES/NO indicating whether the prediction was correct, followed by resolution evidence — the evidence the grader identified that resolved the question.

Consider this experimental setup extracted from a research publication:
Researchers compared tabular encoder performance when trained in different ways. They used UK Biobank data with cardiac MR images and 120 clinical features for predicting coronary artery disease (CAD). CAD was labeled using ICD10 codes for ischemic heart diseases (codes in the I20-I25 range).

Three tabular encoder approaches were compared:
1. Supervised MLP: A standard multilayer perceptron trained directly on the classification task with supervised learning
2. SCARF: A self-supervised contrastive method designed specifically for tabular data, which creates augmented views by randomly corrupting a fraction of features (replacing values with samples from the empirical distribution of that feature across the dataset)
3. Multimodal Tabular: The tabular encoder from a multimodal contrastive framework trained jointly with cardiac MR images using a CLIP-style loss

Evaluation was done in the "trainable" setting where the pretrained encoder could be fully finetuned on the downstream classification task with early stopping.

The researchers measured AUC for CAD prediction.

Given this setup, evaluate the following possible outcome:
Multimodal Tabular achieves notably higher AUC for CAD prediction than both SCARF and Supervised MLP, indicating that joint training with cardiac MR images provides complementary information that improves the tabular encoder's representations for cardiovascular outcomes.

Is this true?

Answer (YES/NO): NO